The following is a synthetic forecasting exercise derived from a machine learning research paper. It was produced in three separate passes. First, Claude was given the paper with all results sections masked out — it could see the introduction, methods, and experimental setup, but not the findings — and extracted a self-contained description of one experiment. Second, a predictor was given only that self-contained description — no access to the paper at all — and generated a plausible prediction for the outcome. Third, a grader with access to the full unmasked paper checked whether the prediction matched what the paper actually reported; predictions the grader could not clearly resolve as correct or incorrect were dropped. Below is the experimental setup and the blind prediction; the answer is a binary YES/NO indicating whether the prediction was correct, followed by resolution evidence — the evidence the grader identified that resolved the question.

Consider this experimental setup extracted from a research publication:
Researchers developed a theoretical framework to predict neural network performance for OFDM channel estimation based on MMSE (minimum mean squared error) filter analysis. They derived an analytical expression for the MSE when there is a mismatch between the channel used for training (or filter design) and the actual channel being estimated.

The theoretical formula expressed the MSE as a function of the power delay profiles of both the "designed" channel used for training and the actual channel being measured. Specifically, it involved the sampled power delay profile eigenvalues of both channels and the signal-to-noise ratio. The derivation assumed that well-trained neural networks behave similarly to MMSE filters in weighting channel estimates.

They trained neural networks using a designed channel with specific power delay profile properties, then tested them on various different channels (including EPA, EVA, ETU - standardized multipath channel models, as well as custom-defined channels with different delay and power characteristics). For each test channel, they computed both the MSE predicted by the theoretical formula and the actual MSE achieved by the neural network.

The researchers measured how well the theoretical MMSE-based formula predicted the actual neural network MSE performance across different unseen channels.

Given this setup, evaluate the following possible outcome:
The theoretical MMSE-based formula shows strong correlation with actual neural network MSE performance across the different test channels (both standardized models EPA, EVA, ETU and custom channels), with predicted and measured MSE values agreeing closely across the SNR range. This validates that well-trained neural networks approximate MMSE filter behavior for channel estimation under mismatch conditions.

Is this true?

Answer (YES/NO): NO